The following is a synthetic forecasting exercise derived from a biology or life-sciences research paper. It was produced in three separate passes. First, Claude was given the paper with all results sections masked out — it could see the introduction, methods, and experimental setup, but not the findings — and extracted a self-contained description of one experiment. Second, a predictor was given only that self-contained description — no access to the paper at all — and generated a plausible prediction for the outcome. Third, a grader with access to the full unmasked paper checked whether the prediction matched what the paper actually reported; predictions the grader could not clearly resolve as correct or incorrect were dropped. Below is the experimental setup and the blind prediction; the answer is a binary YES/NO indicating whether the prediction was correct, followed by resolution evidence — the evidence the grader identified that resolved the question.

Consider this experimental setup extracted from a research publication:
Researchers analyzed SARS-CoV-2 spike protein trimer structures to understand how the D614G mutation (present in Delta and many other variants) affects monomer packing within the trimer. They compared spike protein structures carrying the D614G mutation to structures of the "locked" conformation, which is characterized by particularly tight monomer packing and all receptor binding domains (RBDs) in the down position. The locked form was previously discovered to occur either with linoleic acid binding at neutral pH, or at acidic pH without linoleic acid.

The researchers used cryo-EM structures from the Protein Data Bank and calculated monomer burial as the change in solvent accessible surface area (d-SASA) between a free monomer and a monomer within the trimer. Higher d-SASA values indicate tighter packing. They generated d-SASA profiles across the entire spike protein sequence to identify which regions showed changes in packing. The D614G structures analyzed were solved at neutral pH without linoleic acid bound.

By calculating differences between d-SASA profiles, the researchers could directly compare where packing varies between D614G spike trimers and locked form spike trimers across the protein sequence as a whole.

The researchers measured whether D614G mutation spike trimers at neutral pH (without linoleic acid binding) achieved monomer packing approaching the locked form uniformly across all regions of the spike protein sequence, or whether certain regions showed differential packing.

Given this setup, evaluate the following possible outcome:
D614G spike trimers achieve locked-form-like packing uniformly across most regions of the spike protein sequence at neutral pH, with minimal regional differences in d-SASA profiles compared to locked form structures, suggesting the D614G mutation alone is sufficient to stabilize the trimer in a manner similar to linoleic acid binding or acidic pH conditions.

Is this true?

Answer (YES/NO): NO